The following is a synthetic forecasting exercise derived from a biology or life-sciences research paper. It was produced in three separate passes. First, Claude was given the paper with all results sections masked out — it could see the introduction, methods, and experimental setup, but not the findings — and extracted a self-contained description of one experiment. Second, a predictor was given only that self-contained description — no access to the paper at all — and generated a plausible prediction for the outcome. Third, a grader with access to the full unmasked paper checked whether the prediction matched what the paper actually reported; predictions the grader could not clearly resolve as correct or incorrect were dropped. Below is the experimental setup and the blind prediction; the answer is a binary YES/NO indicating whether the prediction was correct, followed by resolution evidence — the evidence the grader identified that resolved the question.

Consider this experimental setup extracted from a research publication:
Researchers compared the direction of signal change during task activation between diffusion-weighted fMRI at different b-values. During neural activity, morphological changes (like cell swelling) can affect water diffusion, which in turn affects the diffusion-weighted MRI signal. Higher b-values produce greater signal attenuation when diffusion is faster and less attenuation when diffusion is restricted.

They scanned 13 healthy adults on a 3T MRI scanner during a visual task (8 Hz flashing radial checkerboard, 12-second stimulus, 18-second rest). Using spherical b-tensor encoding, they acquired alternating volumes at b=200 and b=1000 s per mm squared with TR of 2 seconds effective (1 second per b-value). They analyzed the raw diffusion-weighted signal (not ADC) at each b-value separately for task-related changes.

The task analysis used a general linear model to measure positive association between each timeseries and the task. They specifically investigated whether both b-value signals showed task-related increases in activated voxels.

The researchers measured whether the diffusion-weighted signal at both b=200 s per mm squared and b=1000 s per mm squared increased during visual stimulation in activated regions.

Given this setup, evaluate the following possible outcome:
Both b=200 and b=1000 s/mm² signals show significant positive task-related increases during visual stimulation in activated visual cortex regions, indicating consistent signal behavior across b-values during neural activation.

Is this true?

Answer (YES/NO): YES